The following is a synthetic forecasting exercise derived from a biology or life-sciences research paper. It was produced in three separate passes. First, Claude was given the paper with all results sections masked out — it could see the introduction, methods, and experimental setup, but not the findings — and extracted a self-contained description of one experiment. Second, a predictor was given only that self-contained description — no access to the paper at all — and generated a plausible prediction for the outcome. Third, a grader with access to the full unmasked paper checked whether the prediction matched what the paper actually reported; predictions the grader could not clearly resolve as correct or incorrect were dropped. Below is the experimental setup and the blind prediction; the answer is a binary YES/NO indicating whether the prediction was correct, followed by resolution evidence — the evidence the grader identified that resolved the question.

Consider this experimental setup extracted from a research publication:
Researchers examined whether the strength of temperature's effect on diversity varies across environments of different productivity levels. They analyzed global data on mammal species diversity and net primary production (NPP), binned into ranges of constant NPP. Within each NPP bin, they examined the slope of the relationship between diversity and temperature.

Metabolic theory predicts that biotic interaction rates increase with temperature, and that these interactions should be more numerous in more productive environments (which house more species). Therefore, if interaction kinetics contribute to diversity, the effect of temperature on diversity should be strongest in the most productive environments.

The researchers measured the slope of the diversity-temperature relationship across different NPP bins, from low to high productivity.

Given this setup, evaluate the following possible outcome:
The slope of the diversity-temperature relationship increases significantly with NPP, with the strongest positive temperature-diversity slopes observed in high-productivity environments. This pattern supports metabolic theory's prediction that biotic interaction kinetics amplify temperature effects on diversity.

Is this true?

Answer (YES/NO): YES